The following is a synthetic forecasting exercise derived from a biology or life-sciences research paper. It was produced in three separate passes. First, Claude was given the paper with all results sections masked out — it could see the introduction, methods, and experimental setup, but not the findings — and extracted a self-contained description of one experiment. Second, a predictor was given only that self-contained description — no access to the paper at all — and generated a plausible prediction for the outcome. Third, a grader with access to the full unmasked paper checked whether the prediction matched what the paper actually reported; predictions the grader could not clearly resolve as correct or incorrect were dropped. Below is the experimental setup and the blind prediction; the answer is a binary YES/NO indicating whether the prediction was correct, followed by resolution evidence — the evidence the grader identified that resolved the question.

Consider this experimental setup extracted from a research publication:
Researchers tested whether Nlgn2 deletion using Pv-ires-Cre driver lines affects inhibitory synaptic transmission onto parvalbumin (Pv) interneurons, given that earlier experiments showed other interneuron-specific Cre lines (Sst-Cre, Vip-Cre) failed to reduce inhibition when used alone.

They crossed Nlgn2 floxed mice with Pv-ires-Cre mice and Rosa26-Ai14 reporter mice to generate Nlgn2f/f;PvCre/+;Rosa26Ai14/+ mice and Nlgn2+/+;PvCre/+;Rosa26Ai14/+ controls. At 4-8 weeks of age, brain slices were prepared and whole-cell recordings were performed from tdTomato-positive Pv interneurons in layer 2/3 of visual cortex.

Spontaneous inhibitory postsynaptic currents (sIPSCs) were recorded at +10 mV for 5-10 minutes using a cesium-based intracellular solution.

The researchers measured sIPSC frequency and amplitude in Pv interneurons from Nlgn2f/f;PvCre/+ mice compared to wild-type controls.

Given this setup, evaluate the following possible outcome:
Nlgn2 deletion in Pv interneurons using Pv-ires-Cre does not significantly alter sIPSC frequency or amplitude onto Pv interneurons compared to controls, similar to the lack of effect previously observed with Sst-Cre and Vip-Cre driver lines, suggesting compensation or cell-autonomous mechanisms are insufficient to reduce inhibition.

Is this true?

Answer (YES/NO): YES